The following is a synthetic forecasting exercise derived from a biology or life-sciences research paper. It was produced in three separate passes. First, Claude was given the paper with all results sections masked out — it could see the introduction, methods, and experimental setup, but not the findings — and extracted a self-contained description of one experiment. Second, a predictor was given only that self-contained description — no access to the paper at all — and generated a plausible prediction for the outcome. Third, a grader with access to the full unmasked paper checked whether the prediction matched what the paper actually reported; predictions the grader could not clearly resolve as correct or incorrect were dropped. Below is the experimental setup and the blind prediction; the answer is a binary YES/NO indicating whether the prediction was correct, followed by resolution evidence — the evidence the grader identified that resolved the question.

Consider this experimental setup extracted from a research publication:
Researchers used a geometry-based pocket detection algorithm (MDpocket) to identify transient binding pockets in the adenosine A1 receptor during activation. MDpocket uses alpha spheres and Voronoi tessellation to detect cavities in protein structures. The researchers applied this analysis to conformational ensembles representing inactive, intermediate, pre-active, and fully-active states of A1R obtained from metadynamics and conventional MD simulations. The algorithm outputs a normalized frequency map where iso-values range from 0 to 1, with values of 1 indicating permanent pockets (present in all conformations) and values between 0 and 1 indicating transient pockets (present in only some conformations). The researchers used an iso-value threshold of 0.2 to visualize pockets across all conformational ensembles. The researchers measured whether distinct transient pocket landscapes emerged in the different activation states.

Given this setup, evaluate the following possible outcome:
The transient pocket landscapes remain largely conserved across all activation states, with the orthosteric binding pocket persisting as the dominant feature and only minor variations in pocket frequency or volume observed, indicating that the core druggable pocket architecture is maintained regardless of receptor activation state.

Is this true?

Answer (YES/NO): NO